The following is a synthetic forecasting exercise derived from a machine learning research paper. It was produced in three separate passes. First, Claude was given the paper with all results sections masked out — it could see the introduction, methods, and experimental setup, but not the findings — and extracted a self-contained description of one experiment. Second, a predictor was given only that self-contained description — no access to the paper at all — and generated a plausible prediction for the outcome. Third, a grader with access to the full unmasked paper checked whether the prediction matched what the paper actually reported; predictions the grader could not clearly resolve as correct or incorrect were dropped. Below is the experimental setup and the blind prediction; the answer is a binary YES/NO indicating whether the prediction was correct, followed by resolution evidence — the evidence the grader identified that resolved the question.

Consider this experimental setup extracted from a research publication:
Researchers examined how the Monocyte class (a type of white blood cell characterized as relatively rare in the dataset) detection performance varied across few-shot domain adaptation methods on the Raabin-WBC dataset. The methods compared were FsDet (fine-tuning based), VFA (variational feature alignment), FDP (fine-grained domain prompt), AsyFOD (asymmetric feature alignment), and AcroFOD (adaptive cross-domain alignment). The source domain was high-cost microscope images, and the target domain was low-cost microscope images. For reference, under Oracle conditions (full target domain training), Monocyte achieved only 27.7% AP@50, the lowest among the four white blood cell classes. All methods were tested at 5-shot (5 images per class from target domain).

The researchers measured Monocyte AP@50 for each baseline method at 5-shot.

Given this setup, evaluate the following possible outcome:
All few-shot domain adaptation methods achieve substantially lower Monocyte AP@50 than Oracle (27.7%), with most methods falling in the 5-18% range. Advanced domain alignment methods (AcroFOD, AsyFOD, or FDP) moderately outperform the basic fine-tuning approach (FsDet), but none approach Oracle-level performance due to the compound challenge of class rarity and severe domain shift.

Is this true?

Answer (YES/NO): NO